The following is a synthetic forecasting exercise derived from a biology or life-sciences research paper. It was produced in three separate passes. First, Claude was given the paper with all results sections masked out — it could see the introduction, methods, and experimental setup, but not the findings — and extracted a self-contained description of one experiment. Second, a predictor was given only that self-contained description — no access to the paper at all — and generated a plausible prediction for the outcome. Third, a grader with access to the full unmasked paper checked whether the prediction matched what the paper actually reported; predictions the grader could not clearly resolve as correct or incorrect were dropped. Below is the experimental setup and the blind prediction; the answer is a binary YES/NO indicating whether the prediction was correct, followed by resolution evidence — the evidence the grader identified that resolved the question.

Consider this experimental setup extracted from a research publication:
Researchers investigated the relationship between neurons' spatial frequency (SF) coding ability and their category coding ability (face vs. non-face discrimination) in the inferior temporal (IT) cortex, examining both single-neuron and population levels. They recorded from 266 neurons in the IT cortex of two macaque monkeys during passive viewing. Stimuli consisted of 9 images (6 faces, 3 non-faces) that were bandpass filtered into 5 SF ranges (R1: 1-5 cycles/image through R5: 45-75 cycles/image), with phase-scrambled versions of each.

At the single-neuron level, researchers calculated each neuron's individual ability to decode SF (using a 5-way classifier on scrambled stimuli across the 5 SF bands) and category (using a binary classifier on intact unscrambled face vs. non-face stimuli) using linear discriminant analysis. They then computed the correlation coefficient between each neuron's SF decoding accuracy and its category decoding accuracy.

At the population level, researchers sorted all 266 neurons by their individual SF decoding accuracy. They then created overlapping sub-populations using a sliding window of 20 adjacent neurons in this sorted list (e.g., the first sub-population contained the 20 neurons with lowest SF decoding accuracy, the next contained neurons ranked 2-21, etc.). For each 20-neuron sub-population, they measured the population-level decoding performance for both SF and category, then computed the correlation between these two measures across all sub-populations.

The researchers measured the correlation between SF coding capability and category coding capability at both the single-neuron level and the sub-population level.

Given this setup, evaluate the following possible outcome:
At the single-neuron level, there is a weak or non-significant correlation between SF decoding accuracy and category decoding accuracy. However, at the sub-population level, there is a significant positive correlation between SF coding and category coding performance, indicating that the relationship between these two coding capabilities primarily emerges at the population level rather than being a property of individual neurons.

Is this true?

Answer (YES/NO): YES